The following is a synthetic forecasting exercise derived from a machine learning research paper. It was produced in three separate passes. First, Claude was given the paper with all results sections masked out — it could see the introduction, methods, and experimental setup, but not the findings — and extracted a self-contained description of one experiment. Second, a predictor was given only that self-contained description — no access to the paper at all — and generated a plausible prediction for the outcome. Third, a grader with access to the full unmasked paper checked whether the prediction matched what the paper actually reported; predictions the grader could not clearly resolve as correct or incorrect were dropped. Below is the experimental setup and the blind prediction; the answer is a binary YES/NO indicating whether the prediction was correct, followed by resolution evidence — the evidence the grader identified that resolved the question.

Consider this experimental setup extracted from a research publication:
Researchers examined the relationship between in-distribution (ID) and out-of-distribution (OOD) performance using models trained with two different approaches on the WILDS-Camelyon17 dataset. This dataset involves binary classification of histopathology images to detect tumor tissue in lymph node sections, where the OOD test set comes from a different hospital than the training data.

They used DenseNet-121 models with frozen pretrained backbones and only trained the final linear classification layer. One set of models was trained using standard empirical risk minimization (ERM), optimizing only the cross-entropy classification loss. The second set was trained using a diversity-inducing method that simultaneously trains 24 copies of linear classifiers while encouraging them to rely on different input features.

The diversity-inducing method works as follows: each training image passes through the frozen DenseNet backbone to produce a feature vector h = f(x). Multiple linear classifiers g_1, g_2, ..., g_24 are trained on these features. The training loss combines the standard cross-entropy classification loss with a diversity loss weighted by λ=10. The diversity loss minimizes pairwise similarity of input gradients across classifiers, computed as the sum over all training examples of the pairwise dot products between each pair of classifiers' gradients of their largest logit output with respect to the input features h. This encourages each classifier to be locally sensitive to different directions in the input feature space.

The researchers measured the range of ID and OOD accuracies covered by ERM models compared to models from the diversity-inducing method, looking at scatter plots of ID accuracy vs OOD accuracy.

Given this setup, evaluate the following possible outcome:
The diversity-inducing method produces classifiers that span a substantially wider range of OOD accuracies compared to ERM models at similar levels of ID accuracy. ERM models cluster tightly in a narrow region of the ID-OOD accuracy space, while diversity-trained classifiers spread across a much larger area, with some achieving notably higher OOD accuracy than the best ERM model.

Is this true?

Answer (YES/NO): YES